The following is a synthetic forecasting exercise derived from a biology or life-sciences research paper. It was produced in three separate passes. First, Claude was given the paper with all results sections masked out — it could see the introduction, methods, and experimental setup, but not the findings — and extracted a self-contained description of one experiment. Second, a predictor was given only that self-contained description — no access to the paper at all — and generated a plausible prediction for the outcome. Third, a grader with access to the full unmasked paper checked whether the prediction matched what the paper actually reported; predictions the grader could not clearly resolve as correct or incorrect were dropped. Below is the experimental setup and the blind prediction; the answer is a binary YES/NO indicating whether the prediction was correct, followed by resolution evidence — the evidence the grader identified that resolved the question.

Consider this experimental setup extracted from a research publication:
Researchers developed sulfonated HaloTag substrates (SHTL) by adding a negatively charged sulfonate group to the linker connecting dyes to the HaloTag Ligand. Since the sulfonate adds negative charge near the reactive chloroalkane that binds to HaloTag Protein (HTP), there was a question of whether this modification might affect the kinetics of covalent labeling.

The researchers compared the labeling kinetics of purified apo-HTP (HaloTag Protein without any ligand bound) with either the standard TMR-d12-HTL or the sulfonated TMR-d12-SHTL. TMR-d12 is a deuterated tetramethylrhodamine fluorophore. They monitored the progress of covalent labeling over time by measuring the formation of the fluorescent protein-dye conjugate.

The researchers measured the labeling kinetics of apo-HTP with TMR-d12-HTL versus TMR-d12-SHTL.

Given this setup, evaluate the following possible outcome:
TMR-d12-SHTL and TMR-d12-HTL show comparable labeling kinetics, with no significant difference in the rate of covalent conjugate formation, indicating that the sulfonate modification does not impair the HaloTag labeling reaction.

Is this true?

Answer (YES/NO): YES